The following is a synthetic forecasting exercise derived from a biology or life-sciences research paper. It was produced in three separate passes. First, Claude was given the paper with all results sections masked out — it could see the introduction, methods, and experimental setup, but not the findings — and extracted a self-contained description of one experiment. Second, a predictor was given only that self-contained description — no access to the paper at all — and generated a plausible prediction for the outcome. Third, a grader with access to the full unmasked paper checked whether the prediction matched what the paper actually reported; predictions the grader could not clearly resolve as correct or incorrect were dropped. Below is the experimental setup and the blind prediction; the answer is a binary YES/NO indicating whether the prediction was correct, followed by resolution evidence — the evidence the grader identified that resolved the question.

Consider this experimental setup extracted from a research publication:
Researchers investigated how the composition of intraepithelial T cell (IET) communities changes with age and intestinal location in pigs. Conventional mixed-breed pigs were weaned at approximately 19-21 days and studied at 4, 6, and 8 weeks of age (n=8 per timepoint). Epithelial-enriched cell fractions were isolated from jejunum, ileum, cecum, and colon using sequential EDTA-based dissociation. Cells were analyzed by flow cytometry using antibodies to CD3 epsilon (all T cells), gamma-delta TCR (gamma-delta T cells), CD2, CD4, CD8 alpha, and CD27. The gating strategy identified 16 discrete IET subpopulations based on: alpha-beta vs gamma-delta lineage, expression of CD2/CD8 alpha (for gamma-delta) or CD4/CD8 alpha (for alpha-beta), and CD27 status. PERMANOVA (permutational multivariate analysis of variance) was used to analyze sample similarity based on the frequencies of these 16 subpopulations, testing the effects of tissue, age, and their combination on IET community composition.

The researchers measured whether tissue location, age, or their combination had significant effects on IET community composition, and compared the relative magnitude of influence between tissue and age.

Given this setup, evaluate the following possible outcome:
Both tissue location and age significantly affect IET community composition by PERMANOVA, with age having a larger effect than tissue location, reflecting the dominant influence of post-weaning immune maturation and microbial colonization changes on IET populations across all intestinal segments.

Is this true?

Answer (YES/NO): NO